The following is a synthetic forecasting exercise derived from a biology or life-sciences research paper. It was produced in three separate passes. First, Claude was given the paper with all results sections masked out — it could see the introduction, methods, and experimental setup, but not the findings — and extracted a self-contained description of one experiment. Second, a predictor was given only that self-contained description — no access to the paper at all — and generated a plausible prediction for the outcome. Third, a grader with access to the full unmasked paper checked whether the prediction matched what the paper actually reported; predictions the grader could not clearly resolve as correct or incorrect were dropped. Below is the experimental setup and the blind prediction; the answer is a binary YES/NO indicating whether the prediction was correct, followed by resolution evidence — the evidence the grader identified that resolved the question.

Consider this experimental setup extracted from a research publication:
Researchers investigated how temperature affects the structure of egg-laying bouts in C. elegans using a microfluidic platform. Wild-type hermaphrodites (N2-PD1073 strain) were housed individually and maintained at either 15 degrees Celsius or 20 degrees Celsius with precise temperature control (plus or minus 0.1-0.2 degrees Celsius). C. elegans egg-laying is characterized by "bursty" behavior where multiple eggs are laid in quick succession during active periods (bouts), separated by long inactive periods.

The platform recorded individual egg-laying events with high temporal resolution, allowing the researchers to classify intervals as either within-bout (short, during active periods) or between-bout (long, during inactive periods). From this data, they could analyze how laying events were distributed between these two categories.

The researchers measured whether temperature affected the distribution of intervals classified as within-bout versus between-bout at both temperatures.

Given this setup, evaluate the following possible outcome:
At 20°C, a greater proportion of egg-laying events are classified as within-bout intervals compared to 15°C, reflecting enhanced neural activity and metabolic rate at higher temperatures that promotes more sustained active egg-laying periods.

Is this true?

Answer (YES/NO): NO